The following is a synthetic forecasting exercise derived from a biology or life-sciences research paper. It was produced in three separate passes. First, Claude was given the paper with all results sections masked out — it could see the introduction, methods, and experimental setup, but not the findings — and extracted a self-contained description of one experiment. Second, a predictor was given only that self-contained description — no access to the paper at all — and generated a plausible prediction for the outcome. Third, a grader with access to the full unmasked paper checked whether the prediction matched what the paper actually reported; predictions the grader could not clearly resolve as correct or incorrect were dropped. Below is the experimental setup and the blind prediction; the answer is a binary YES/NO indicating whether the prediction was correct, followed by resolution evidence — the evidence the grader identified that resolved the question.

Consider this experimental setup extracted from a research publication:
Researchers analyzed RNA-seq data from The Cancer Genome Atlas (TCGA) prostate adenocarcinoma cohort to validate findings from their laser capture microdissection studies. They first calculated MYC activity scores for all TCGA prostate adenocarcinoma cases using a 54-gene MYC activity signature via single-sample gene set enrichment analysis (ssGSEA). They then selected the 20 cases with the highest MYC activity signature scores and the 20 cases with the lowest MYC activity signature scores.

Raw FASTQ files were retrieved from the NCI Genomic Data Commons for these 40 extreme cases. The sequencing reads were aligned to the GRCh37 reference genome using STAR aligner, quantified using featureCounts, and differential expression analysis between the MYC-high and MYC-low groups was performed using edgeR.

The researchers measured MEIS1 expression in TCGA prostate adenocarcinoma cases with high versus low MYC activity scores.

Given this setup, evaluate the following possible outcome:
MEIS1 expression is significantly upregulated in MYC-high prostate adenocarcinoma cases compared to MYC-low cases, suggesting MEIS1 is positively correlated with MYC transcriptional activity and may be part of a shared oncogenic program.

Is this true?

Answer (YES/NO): NO